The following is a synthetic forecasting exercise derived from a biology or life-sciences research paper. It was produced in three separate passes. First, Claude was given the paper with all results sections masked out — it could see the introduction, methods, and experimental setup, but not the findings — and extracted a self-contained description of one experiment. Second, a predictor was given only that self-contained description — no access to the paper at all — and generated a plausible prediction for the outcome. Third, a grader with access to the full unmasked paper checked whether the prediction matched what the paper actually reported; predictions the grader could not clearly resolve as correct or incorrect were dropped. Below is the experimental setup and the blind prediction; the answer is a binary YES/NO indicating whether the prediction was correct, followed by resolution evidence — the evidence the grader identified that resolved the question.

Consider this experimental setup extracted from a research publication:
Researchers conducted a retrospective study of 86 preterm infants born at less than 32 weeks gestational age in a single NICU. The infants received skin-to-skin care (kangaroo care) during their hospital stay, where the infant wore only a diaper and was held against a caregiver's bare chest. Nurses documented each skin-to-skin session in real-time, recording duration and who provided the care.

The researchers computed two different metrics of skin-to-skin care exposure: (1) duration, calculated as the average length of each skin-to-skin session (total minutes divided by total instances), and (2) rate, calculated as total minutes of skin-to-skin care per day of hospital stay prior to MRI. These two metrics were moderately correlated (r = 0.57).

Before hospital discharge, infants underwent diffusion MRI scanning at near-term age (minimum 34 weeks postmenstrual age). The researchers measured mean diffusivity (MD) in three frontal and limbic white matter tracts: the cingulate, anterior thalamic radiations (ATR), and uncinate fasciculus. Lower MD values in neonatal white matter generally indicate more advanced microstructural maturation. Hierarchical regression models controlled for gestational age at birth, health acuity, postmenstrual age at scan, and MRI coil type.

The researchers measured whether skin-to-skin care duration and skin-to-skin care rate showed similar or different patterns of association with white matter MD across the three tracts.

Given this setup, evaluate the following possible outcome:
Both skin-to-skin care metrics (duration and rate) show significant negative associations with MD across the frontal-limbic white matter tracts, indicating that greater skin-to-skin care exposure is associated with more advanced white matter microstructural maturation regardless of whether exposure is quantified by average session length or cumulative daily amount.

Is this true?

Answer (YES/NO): NO